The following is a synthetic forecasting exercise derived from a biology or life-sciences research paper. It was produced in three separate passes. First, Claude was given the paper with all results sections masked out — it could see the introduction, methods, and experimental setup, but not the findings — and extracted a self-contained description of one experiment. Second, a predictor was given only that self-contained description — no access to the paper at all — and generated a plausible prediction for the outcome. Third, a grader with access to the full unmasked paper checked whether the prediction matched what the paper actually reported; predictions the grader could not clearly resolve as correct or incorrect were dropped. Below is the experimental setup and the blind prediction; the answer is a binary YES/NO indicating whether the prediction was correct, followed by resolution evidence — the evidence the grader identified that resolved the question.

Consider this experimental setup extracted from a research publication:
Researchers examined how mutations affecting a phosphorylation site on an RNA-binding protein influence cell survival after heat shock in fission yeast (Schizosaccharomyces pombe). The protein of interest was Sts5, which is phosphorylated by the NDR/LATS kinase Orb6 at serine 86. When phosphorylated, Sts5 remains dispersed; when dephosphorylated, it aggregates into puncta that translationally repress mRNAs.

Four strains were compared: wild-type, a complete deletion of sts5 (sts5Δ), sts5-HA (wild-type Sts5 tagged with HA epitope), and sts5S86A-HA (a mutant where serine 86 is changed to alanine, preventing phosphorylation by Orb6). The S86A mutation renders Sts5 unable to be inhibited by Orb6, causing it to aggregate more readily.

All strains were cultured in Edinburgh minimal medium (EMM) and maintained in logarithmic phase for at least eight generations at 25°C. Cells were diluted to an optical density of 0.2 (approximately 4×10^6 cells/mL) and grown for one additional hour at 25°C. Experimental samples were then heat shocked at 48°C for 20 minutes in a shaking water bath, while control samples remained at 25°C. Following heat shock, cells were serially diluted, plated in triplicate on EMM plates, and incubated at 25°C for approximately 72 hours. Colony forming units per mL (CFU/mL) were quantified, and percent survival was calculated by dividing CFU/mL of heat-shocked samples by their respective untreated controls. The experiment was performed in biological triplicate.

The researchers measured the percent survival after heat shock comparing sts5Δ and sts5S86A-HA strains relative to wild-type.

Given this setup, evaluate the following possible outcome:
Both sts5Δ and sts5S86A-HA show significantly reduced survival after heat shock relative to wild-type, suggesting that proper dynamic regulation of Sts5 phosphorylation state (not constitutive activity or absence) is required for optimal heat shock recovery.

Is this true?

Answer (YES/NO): NO